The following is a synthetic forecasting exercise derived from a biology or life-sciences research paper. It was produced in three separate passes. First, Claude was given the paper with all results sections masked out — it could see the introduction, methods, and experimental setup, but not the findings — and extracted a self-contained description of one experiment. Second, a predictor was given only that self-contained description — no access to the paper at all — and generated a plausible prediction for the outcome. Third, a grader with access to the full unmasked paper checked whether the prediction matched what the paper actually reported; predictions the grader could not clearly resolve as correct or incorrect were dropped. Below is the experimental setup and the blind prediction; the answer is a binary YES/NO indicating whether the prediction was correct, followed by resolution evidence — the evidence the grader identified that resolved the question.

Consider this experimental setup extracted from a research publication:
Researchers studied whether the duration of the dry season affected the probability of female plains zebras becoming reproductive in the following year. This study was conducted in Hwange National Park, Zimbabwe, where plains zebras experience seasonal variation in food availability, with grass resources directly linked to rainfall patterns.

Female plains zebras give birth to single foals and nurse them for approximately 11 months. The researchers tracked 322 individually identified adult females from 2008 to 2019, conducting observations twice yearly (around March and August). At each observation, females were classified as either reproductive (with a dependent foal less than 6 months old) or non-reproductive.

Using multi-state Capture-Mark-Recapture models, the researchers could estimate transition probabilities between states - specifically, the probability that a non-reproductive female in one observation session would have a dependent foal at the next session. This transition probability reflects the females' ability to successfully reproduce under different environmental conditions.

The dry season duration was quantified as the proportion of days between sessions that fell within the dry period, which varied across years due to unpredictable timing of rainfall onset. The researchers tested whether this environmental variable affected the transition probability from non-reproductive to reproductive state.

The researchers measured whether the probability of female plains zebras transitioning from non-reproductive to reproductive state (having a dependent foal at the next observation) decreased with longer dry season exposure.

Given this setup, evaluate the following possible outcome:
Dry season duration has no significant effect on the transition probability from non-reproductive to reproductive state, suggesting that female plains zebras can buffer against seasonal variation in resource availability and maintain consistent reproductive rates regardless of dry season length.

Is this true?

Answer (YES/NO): YES